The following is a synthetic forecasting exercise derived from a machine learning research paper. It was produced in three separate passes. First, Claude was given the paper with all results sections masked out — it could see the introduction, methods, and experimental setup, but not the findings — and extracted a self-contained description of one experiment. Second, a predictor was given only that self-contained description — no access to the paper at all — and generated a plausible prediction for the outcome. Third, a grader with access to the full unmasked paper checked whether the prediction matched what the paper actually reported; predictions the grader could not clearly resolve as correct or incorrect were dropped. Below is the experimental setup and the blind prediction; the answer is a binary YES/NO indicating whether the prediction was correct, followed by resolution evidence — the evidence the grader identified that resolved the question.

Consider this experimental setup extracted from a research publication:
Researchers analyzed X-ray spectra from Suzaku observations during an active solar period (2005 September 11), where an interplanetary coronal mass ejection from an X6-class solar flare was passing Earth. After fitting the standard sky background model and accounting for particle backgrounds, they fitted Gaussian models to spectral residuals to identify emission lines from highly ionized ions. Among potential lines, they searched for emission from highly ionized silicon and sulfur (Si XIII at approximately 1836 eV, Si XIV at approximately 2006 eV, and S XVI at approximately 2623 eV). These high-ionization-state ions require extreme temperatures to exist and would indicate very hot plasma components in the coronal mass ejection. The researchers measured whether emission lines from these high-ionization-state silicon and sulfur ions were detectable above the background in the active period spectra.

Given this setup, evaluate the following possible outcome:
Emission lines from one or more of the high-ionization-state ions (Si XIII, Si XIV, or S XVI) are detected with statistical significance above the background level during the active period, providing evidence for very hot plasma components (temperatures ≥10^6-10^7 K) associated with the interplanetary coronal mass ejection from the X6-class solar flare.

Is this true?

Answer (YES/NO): YES